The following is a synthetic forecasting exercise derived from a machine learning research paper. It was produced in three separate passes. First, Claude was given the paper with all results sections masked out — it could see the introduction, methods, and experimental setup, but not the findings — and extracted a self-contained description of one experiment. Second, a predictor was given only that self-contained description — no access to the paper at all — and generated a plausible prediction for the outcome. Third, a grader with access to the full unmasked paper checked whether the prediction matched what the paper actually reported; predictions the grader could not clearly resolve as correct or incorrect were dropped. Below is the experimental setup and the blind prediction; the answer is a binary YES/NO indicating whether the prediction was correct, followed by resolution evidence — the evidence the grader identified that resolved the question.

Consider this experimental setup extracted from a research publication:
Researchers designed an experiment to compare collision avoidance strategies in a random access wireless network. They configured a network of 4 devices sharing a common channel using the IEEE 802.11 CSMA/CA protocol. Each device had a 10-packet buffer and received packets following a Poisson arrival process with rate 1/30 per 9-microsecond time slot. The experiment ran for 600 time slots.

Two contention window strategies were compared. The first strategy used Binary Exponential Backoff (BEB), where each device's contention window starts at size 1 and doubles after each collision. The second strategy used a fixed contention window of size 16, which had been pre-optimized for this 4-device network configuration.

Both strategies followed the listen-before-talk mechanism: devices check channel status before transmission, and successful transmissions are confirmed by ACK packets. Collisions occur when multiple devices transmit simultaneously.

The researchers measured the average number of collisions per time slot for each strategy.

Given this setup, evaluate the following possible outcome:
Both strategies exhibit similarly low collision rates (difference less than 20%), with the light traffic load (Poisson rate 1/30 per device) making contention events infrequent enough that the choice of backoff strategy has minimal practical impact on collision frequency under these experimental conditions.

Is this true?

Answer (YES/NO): NO